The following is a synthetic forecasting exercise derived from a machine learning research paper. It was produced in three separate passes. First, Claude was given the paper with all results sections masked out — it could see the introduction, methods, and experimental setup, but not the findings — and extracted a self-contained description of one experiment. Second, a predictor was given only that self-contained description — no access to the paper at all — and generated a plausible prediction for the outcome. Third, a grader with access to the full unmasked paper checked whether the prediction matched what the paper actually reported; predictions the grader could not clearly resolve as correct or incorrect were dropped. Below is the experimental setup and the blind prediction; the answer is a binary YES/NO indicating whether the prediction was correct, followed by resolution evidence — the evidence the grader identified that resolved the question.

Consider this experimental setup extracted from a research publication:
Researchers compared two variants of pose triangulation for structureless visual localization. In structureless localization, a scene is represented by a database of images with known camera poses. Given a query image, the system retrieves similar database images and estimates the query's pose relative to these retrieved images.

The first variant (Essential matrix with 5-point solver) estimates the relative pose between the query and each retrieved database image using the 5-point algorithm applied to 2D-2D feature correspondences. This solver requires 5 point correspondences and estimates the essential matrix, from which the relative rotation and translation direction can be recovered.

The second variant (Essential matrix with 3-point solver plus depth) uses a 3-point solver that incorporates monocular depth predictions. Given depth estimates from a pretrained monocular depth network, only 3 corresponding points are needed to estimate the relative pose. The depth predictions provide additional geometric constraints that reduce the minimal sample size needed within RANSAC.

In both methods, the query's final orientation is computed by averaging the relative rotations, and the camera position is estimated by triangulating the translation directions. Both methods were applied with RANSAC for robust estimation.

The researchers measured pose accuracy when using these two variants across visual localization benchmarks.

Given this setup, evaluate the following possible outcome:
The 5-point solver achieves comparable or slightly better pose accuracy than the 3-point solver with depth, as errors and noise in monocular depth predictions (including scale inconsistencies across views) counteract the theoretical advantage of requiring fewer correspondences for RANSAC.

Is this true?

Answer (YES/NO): NO